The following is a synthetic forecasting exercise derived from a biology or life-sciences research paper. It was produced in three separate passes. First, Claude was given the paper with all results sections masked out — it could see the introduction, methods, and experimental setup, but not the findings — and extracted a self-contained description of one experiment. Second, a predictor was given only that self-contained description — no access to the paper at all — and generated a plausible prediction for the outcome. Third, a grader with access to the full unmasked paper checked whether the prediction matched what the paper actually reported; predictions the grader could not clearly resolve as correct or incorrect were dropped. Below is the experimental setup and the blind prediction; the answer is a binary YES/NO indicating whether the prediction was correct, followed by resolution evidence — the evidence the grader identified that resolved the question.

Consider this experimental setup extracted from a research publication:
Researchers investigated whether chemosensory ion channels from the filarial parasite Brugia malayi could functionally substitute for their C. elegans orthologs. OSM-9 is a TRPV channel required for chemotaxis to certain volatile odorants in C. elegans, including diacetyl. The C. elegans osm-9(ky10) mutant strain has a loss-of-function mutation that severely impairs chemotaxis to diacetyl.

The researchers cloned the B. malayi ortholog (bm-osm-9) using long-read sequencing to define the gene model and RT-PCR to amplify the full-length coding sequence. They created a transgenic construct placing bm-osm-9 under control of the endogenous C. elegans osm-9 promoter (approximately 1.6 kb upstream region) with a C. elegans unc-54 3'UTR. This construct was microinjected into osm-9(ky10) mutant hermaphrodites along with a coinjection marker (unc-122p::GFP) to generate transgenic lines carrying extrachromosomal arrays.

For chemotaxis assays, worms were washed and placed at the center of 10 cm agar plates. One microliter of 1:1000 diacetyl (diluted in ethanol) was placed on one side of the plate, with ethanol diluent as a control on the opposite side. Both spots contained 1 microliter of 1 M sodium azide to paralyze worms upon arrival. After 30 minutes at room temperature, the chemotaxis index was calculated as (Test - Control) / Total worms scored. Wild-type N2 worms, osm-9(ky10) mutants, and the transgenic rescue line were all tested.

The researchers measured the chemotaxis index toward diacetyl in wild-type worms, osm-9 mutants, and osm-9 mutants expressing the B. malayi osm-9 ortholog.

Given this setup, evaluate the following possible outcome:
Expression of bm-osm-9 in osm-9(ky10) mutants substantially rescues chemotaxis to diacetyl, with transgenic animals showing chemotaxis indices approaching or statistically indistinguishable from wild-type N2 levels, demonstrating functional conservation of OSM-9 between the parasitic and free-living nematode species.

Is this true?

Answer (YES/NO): NO